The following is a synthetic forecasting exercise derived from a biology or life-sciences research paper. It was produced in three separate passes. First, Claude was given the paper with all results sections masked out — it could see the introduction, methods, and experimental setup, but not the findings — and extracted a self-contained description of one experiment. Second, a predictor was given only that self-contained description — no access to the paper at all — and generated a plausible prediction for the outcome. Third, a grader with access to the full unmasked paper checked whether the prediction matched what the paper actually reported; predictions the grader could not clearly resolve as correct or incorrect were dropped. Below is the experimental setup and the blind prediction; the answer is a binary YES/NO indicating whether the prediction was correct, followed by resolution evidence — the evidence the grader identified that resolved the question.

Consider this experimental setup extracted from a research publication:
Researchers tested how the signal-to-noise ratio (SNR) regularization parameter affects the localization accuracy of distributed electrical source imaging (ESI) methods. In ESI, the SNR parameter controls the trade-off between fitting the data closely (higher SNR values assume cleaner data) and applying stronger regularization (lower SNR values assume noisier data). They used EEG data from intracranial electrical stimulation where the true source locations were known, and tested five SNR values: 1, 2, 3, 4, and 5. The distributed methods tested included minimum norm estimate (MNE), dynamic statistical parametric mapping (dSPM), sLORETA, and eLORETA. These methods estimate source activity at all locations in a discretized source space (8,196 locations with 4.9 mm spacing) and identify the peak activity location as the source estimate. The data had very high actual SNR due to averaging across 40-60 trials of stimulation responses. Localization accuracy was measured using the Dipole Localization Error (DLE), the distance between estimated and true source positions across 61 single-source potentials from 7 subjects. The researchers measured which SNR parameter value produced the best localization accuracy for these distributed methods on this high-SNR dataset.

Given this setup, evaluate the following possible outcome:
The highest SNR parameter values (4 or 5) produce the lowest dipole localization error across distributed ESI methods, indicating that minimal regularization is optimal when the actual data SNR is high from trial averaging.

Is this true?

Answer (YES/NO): NO